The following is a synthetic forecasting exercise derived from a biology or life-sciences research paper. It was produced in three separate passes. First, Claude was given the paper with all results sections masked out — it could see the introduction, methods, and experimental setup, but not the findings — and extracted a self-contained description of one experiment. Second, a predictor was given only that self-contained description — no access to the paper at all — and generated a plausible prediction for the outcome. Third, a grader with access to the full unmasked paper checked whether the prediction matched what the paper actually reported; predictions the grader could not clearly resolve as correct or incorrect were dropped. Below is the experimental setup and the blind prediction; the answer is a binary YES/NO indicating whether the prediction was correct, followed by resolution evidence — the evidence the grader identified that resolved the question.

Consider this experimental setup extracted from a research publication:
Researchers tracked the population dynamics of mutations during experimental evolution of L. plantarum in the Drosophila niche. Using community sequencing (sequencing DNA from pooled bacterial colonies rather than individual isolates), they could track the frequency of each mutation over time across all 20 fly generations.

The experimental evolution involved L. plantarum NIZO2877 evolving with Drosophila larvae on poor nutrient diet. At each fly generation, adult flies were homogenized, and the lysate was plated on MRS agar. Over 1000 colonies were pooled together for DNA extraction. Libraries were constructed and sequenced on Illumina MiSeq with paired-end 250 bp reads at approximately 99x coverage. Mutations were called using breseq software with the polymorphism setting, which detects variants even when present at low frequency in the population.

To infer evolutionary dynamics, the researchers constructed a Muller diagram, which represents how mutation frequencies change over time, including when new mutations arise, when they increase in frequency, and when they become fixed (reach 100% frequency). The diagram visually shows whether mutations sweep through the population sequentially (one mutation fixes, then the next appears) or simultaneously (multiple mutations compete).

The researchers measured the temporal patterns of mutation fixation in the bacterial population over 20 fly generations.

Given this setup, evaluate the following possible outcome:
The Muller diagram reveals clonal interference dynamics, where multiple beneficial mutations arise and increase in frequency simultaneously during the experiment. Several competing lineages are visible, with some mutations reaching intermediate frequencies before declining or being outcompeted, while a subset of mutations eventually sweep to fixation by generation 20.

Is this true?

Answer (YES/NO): NO